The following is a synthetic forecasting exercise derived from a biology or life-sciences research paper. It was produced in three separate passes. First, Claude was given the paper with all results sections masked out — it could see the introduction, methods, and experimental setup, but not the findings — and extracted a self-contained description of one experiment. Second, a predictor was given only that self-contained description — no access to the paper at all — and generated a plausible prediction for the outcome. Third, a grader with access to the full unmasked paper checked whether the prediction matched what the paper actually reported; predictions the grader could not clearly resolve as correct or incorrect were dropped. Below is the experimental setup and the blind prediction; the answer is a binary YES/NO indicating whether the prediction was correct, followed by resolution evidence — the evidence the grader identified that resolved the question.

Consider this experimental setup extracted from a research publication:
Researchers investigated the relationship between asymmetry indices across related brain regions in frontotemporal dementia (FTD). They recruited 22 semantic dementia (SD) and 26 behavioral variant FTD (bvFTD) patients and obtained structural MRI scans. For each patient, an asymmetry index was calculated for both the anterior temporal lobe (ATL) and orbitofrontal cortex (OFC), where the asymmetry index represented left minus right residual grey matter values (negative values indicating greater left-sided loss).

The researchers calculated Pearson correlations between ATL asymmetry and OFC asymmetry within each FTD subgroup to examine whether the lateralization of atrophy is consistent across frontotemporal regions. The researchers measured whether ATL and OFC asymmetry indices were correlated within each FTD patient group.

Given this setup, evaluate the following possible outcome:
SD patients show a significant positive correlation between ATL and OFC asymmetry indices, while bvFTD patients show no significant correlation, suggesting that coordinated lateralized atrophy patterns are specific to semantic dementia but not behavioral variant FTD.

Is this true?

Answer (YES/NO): NO